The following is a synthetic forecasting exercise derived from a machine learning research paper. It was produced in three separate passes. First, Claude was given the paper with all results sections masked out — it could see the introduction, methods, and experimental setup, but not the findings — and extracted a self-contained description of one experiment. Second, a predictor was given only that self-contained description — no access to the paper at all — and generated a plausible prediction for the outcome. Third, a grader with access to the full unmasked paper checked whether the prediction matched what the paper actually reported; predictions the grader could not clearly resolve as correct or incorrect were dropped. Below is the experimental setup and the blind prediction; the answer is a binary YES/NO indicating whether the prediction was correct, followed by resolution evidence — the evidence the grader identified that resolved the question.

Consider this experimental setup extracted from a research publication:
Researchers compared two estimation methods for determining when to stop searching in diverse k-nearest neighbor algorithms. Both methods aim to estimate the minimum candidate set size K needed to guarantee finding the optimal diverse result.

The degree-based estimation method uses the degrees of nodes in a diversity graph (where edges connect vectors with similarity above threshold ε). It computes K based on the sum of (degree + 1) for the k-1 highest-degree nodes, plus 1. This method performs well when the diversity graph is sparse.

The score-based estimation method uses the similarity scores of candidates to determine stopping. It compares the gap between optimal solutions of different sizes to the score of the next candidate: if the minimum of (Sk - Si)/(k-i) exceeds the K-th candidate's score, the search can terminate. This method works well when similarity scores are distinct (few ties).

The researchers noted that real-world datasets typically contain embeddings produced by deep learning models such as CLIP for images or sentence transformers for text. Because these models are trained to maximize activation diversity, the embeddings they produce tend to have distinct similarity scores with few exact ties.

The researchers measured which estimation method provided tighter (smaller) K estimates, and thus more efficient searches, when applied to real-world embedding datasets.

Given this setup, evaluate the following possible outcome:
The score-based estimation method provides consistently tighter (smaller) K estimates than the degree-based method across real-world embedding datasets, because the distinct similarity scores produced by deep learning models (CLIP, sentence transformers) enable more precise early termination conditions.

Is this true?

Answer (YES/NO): NO